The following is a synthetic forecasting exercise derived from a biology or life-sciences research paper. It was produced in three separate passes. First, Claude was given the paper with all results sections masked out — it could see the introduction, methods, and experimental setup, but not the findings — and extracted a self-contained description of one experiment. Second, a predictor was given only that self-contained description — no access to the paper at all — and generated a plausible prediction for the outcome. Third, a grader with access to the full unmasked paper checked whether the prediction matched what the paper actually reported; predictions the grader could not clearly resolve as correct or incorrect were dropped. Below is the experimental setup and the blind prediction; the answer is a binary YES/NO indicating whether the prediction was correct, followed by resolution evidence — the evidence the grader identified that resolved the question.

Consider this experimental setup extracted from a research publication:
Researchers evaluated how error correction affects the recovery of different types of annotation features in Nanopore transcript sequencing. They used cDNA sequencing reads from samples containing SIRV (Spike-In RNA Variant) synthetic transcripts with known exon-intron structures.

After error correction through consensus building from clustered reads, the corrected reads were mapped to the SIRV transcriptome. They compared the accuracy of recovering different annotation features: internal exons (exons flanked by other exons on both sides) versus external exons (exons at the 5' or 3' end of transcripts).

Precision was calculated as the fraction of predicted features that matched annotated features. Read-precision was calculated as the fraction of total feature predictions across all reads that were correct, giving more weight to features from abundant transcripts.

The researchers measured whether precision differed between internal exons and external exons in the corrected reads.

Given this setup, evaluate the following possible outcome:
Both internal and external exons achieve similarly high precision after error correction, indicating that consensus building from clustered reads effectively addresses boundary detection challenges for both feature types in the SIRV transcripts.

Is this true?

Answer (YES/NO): NO